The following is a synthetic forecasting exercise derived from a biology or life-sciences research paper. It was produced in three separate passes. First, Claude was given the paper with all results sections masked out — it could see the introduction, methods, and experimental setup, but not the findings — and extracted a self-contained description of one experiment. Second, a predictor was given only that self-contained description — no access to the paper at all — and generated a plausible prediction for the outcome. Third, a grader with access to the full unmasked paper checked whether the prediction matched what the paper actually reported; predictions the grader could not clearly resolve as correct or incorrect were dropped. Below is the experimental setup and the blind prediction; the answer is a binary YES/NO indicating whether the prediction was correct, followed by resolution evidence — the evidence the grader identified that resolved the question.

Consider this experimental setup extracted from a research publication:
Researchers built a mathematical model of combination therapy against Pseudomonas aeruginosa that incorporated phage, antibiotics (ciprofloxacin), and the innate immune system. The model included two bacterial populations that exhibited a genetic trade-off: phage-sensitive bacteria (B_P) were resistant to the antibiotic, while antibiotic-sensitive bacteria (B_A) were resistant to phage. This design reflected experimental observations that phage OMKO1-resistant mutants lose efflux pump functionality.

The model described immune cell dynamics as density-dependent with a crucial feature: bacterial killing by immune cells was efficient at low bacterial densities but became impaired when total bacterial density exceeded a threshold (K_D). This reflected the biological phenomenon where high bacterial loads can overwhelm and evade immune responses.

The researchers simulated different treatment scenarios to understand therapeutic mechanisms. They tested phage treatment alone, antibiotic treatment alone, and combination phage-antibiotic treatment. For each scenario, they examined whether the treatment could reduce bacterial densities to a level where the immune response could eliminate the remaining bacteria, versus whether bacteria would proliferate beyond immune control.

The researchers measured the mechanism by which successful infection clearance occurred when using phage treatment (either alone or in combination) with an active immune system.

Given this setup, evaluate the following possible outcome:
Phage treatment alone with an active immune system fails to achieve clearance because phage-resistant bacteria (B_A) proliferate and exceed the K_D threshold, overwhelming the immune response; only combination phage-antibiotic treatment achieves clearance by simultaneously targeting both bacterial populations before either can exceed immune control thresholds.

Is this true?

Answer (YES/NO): NO